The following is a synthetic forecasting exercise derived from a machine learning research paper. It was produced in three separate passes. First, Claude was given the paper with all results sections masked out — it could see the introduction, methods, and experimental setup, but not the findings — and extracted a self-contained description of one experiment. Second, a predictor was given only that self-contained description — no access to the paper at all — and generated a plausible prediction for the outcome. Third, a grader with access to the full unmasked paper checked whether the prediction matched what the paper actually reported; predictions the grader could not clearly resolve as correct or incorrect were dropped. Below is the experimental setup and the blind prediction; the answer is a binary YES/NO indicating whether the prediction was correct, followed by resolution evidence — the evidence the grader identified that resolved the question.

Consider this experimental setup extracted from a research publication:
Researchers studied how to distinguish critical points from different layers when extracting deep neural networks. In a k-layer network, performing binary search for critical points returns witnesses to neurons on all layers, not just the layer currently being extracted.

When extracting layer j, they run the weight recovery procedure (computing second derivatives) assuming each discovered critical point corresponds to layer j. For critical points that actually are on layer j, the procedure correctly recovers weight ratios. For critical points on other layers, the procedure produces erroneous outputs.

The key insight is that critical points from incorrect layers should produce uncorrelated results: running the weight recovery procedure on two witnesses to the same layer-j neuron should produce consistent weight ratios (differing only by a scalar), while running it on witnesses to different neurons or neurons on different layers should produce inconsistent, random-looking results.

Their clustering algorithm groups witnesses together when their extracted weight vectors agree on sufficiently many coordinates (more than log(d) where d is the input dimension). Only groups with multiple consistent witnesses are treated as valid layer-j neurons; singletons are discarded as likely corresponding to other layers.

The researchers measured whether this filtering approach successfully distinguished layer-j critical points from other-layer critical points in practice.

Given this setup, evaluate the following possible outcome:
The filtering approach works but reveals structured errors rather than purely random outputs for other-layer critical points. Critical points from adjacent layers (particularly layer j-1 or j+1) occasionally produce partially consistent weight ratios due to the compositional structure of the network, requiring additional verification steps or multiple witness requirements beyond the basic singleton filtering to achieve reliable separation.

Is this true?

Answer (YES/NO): NO